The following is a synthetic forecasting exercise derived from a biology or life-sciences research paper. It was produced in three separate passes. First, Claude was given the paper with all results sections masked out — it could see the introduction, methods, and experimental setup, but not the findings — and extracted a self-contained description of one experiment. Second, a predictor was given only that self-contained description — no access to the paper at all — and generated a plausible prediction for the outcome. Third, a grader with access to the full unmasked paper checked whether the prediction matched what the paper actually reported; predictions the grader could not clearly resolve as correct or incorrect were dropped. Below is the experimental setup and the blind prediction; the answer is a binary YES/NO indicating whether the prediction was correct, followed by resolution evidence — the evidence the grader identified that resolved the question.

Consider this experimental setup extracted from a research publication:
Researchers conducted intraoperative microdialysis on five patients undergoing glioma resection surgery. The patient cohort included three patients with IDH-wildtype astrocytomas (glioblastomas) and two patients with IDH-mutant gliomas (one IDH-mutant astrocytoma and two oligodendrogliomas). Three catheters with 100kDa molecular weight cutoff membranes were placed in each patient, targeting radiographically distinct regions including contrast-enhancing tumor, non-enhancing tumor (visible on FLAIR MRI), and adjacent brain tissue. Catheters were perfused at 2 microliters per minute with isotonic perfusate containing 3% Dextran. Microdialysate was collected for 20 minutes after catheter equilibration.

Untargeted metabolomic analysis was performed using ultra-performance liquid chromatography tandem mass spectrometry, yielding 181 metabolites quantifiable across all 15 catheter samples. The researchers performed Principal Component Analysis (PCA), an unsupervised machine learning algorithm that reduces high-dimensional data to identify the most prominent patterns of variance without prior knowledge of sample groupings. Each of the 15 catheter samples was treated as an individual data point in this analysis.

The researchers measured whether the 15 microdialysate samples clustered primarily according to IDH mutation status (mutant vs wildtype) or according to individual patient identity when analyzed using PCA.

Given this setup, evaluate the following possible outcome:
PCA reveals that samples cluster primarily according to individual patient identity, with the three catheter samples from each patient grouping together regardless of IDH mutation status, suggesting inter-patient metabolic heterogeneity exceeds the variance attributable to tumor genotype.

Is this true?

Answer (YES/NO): YES